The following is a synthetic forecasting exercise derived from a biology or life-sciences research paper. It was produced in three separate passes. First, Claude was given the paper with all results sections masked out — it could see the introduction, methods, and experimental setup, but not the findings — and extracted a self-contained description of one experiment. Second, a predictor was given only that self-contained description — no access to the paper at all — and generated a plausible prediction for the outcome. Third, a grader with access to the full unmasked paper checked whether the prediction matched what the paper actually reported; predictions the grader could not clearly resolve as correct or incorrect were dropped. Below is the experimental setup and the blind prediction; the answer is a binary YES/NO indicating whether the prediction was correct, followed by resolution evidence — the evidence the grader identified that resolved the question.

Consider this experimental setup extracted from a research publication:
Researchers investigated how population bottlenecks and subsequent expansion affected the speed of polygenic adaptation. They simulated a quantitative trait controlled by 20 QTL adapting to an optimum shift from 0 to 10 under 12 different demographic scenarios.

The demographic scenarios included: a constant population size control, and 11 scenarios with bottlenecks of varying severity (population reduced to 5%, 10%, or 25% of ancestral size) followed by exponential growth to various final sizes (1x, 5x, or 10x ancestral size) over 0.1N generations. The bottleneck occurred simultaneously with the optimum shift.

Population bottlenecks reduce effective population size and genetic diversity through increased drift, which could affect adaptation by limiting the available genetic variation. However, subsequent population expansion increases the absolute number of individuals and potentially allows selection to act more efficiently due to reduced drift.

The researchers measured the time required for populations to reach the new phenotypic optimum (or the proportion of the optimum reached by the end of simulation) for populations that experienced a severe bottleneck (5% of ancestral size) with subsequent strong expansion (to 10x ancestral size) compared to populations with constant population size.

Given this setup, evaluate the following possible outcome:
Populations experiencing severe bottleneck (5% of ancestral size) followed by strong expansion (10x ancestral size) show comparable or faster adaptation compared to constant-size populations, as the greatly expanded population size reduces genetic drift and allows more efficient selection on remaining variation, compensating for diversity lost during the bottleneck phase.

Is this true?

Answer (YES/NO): NO